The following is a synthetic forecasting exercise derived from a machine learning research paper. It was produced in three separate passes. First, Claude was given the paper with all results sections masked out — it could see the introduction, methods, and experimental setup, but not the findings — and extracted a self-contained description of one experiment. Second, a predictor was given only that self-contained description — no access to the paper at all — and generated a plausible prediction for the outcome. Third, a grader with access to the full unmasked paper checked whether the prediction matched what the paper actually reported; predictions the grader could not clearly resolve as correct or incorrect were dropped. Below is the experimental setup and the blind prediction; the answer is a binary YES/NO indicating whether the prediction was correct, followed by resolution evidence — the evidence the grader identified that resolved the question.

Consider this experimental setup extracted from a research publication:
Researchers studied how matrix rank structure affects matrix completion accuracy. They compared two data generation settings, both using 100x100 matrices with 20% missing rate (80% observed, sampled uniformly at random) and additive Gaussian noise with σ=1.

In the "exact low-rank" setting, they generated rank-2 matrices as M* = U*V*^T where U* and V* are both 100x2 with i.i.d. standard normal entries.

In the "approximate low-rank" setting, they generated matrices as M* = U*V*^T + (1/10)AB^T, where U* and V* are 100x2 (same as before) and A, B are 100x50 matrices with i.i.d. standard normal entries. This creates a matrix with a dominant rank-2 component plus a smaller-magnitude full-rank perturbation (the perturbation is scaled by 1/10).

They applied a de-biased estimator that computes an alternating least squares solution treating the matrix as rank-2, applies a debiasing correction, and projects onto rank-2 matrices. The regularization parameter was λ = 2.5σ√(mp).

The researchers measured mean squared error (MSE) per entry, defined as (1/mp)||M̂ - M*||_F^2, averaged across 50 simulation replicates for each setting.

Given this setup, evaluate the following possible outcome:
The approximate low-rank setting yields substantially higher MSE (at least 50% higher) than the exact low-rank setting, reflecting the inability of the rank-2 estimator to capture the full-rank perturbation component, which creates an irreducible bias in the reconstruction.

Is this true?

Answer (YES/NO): YES